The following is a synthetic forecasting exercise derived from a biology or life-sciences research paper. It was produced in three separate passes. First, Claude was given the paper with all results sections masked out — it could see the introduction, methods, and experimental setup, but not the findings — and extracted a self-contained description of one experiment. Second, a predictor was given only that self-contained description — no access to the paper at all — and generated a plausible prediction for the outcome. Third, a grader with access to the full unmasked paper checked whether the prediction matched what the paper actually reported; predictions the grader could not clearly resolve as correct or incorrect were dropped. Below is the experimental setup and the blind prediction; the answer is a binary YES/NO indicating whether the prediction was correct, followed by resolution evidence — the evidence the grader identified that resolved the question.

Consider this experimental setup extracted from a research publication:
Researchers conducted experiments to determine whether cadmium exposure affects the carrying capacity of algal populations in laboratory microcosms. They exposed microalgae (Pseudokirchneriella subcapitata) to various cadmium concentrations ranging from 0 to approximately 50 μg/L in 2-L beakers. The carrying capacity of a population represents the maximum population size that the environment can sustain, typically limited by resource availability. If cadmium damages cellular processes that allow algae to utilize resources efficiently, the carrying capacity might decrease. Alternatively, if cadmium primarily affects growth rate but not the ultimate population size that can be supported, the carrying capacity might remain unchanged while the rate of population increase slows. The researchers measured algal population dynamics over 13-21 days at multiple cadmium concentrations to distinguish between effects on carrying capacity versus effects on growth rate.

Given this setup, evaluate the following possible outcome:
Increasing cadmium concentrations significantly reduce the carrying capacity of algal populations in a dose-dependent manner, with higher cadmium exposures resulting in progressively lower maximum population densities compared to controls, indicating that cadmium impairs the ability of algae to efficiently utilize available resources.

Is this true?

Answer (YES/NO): NO